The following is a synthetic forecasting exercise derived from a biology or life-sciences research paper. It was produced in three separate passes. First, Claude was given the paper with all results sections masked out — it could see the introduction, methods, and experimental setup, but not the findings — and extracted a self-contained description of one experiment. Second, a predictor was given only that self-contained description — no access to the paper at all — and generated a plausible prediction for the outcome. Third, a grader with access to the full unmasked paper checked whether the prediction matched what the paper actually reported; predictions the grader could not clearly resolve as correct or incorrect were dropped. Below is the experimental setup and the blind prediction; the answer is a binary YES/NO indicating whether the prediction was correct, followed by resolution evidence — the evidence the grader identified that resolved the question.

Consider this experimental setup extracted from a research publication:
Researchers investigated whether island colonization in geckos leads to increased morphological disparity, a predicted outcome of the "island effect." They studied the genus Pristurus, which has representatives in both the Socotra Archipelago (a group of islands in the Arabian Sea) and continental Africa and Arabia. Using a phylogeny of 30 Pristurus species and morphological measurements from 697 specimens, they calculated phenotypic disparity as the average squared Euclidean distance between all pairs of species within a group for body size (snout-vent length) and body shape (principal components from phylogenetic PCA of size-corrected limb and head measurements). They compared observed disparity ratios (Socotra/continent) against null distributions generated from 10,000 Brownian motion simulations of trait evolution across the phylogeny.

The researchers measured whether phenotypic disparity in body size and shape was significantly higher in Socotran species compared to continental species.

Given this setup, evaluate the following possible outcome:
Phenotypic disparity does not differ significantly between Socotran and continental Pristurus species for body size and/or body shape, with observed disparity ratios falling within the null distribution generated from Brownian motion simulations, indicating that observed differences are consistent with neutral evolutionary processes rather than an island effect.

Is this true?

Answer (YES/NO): NO